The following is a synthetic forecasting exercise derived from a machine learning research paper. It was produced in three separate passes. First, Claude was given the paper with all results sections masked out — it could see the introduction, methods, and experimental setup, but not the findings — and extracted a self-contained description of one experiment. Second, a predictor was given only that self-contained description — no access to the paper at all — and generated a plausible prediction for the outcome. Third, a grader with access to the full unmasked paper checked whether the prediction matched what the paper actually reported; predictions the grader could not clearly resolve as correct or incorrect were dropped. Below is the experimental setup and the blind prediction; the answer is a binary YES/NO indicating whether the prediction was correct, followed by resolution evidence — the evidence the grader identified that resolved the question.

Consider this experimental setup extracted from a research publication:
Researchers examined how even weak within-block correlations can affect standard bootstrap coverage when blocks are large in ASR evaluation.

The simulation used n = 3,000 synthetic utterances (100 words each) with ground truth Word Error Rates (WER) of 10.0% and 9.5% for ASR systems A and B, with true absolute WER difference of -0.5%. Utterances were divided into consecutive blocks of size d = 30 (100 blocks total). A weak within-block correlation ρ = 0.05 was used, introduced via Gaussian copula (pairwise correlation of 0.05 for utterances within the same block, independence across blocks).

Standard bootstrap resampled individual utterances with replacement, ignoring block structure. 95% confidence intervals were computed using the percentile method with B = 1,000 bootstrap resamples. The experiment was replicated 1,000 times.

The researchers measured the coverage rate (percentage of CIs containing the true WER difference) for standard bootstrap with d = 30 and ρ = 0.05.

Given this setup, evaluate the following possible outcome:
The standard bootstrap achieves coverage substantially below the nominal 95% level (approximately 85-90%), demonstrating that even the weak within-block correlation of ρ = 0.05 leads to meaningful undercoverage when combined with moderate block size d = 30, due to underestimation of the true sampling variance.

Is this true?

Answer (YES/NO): NO